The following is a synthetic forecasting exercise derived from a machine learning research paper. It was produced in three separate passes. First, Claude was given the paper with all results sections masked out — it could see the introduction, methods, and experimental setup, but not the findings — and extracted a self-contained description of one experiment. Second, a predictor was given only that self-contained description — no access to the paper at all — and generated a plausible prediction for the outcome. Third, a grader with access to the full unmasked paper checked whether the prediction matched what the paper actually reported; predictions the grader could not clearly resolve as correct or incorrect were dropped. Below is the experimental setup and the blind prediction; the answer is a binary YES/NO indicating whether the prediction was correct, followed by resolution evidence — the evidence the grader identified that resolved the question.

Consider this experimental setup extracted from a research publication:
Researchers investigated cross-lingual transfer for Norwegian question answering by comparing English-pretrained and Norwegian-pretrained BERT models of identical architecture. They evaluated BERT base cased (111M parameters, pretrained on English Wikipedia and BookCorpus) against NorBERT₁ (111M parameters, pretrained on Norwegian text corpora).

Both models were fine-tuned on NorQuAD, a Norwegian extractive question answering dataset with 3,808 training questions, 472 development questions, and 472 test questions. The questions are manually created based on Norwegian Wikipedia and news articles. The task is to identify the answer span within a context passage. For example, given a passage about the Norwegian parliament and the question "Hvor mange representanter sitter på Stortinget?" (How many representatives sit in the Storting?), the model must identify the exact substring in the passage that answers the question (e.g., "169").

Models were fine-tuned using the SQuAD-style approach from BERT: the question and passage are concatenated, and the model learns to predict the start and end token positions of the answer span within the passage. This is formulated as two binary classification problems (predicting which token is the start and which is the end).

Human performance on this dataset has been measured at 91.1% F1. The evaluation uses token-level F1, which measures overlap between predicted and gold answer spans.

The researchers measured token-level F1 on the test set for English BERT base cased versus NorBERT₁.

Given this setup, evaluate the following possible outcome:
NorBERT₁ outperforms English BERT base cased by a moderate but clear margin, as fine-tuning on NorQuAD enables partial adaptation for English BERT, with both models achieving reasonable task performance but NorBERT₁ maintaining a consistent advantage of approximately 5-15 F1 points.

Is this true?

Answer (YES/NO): NO